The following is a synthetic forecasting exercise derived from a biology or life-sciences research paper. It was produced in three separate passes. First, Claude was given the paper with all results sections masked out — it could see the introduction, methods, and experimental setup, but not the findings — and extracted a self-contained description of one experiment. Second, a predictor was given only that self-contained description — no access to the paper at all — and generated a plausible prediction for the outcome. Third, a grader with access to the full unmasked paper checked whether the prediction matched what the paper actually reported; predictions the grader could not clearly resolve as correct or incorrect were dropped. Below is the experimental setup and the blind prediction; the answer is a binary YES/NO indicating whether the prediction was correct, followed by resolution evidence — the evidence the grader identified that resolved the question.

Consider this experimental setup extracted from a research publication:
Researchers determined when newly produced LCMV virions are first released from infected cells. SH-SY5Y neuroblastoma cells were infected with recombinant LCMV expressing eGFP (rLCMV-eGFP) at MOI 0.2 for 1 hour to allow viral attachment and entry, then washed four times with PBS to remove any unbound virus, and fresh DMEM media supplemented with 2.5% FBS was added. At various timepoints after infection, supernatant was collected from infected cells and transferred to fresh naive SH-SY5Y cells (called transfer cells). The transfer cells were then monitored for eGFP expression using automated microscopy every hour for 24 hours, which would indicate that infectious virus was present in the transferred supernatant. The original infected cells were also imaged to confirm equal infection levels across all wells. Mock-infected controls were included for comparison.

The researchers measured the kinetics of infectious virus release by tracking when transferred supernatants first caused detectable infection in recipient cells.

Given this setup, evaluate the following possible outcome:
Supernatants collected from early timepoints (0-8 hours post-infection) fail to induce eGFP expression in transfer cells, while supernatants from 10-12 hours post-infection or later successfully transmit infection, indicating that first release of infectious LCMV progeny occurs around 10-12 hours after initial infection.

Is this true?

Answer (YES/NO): NO